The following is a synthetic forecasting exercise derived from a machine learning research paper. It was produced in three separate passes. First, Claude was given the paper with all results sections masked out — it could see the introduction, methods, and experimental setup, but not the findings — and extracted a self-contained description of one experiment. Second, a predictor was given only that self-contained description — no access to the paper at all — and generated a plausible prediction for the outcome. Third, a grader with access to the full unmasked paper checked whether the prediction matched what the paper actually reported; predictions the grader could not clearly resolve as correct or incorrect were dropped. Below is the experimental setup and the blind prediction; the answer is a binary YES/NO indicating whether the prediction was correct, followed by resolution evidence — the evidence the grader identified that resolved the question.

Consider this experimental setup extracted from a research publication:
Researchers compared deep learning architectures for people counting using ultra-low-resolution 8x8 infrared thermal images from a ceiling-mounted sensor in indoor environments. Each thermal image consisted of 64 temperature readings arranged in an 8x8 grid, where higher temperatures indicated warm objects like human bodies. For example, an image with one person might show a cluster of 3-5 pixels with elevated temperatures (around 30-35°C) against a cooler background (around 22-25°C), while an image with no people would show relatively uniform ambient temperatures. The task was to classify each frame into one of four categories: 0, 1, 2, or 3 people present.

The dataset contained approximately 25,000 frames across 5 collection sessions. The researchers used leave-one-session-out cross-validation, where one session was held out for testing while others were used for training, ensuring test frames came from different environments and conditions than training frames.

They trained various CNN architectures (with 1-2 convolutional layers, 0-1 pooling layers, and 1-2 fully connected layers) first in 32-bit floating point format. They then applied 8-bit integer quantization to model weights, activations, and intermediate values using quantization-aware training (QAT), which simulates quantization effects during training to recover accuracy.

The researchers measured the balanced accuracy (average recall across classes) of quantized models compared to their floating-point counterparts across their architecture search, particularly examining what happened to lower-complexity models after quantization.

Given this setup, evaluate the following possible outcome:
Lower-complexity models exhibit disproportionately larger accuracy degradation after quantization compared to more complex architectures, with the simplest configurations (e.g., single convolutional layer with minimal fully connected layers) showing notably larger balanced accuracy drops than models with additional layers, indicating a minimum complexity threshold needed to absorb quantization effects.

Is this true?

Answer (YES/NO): NO